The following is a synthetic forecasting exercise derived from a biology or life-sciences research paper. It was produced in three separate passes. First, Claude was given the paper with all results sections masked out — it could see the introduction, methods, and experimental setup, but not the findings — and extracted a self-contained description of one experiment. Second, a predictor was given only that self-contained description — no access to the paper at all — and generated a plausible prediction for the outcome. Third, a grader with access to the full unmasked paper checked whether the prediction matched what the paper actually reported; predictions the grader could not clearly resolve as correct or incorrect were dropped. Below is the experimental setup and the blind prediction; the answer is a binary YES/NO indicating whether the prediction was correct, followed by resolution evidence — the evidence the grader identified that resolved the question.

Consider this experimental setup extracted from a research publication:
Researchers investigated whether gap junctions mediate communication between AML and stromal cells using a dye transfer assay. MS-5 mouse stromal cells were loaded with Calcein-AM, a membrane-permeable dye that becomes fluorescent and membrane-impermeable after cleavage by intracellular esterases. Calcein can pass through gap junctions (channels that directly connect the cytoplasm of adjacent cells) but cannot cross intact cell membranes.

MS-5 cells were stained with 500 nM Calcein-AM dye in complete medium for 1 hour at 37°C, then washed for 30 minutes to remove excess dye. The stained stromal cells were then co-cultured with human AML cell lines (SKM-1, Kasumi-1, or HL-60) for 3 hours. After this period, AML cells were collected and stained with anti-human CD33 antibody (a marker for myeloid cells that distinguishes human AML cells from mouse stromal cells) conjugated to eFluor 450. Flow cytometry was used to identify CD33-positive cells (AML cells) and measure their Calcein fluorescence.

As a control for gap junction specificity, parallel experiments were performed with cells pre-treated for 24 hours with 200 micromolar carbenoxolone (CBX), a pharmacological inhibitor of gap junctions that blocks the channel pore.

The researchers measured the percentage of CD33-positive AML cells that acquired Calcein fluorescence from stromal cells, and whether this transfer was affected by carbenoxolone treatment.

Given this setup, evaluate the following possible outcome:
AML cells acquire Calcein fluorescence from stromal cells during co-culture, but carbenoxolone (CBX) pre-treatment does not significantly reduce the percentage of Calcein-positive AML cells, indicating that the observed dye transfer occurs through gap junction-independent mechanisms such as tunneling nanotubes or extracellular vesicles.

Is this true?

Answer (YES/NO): NO